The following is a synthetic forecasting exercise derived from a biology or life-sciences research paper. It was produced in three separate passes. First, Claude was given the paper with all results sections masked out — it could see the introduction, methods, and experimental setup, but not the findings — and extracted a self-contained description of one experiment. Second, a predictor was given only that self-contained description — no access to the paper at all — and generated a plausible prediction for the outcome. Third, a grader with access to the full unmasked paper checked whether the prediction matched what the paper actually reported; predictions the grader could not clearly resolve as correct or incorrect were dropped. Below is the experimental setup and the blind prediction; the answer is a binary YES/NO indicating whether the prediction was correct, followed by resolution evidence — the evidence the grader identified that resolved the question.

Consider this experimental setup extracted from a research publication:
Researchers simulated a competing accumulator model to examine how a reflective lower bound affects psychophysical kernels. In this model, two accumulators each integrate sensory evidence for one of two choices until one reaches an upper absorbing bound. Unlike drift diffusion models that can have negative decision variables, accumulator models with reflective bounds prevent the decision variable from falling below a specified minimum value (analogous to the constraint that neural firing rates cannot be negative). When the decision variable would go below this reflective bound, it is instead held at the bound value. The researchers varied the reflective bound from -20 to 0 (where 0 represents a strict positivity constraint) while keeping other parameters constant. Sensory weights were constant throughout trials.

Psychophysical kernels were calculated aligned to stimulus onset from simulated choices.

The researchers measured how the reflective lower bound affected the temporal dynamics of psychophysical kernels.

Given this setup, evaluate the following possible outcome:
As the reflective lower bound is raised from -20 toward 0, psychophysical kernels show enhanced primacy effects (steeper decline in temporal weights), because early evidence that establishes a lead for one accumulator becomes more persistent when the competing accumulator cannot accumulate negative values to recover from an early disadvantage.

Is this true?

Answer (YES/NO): NO